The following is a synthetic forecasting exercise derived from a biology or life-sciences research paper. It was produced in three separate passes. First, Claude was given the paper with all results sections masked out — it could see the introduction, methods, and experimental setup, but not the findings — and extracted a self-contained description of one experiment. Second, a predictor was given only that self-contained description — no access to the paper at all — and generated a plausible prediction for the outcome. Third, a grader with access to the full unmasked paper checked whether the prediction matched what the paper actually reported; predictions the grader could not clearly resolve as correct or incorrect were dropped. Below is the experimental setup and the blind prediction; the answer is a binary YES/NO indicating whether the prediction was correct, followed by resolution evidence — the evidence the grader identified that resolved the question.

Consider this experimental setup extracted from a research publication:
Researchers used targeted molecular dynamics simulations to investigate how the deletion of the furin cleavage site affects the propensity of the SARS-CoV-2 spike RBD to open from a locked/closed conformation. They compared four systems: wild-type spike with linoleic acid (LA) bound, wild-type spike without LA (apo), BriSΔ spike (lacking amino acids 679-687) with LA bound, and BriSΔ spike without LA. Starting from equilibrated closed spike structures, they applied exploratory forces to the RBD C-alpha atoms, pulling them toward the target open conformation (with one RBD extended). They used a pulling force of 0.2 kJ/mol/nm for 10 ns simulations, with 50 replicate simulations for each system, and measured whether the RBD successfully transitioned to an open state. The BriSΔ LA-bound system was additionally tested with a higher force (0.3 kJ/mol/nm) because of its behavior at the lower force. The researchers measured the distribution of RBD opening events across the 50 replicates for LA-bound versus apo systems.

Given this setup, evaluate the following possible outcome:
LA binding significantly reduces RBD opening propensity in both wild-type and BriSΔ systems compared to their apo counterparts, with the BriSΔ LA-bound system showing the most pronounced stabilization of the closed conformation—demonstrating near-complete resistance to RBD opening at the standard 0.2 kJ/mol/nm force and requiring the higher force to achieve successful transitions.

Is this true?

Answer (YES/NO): YES